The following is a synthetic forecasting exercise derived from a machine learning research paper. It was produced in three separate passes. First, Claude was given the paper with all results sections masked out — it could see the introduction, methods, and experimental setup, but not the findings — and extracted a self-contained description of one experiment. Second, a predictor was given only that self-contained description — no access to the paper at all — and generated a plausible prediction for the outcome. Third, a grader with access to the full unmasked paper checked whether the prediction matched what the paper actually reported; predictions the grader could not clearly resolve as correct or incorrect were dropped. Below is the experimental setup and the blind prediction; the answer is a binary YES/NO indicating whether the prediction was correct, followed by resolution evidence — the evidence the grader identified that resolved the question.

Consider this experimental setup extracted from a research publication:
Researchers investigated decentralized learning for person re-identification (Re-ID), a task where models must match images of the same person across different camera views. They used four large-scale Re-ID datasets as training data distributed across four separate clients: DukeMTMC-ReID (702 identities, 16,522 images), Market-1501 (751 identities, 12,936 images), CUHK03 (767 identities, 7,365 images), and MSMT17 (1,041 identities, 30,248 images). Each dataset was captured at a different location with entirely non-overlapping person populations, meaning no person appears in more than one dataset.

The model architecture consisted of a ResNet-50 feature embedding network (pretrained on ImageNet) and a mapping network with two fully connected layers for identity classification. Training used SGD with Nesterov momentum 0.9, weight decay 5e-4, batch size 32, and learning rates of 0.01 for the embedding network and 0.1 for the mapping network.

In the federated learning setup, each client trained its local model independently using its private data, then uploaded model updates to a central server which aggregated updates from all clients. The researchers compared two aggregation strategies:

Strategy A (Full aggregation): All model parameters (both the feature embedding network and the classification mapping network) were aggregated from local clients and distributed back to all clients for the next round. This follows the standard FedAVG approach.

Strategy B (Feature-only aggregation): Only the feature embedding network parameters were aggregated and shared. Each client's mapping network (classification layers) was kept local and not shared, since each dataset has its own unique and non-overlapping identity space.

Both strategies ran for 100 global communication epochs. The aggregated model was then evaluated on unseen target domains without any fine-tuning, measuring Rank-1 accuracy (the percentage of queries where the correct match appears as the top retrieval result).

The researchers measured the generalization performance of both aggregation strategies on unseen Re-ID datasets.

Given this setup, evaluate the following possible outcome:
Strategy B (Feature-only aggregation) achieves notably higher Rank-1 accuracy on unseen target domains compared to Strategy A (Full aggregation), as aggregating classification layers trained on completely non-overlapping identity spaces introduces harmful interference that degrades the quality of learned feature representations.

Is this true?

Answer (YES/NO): YES